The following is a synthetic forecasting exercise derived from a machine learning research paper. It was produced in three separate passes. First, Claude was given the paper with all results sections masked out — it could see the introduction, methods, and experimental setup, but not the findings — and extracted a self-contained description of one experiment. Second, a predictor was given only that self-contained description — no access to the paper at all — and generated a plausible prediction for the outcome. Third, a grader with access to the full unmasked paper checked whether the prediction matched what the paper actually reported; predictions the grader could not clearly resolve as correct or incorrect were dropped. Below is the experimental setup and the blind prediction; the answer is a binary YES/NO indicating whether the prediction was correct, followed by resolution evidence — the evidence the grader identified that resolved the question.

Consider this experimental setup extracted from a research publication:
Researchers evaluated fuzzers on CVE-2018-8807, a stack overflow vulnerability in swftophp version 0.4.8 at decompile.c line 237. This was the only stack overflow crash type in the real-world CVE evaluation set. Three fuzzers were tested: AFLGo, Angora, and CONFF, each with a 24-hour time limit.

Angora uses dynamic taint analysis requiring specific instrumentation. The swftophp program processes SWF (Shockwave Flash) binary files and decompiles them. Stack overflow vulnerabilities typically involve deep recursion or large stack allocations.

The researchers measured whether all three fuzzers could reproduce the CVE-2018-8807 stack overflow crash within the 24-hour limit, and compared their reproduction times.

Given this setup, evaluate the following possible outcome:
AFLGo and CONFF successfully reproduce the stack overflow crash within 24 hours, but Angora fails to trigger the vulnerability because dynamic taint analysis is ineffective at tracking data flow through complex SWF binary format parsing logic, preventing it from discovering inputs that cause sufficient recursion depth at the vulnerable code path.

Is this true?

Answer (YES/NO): YES